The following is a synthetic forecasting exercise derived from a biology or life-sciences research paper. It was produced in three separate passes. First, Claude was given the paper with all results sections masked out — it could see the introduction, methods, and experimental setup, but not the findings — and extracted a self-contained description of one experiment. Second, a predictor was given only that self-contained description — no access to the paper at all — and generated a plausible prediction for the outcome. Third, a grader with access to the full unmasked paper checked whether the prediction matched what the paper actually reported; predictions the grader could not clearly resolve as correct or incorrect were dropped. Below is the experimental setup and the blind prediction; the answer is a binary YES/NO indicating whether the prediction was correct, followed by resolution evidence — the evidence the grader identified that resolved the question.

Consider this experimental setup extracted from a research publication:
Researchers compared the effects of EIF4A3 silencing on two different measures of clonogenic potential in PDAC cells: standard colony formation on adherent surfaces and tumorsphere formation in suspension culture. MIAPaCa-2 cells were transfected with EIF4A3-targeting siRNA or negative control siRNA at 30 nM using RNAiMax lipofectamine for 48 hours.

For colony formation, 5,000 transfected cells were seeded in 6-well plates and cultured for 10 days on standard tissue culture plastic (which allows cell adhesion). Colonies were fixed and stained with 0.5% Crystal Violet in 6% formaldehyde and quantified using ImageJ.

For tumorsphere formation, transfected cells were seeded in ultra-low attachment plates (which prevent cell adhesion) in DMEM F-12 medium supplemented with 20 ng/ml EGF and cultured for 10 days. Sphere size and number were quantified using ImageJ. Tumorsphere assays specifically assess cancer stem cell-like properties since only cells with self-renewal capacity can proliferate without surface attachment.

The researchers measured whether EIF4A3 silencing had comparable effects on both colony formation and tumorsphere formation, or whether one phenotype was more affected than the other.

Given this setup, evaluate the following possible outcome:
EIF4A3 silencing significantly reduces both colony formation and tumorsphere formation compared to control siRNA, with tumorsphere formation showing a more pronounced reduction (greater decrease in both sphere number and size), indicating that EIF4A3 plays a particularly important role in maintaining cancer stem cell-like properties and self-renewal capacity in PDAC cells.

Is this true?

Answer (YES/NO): NO